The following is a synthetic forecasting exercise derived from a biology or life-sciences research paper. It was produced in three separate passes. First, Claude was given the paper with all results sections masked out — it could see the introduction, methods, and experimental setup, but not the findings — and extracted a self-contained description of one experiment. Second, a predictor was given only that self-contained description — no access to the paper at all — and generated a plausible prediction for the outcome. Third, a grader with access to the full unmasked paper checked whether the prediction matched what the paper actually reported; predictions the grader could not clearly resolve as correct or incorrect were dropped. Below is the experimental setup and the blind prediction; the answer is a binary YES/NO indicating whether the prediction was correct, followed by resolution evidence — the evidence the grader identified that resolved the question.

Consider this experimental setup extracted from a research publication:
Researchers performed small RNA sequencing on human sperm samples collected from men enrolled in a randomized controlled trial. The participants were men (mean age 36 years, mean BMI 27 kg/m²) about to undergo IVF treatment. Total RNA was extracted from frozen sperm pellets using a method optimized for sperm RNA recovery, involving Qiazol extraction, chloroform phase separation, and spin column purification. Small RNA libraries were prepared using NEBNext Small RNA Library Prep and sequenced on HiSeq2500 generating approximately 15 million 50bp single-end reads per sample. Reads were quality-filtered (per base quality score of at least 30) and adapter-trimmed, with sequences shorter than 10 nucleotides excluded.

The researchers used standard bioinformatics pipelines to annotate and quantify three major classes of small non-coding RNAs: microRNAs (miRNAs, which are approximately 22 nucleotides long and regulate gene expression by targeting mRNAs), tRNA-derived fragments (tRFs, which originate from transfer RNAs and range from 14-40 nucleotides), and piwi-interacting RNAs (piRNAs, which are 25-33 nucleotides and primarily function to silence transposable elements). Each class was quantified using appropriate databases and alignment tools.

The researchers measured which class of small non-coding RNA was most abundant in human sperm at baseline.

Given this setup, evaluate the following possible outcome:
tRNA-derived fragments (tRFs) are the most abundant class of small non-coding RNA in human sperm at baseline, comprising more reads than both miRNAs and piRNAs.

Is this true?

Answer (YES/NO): YES